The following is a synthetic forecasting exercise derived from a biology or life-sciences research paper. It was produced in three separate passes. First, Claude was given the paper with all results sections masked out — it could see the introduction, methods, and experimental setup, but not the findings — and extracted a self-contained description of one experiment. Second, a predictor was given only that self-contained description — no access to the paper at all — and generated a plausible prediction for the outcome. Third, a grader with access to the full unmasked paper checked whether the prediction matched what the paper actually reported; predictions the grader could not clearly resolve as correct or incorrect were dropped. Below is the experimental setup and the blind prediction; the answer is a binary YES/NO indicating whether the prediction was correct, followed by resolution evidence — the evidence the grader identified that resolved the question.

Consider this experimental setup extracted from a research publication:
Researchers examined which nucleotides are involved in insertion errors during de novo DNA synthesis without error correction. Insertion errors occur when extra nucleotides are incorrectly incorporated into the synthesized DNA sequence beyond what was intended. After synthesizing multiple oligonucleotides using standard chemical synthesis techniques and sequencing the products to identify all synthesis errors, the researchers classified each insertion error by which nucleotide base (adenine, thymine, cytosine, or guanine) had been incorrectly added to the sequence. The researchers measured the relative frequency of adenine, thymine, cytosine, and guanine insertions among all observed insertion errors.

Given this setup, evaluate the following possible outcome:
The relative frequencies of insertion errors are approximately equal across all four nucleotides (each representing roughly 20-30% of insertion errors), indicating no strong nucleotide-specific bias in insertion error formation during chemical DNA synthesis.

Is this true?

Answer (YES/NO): NO